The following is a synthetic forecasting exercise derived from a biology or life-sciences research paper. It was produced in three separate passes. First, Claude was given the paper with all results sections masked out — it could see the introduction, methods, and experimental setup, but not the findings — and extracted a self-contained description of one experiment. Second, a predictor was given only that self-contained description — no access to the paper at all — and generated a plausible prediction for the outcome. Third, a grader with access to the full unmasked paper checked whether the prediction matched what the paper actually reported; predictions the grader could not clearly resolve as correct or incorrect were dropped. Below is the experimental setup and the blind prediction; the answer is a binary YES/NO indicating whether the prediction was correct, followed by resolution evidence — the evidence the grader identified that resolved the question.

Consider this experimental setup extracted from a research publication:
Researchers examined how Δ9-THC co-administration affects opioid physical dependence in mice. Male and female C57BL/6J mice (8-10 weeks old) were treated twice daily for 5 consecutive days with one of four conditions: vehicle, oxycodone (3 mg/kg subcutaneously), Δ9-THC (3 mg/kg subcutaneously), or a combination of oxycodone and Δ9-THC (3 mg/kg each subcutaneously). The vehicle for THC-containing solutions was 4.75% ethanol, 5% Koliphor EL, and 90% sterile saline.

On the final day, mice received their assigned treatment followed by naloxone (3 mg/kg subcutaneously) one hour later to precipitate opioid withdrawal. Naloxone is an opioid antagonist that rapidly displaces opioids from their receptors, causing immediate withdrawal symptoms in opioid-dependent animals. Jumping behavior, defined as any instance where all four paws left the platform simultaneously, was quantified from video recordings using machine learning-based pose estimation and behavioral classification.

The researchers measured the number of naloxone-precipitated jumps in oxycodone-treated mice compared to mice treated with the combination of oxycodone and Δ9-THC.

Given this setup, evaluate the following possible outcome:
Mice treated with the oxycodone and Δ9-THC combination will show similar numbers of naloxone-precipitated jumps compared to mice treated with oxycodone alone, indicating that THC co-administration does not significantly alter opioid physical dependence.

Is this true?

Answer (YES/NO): NO